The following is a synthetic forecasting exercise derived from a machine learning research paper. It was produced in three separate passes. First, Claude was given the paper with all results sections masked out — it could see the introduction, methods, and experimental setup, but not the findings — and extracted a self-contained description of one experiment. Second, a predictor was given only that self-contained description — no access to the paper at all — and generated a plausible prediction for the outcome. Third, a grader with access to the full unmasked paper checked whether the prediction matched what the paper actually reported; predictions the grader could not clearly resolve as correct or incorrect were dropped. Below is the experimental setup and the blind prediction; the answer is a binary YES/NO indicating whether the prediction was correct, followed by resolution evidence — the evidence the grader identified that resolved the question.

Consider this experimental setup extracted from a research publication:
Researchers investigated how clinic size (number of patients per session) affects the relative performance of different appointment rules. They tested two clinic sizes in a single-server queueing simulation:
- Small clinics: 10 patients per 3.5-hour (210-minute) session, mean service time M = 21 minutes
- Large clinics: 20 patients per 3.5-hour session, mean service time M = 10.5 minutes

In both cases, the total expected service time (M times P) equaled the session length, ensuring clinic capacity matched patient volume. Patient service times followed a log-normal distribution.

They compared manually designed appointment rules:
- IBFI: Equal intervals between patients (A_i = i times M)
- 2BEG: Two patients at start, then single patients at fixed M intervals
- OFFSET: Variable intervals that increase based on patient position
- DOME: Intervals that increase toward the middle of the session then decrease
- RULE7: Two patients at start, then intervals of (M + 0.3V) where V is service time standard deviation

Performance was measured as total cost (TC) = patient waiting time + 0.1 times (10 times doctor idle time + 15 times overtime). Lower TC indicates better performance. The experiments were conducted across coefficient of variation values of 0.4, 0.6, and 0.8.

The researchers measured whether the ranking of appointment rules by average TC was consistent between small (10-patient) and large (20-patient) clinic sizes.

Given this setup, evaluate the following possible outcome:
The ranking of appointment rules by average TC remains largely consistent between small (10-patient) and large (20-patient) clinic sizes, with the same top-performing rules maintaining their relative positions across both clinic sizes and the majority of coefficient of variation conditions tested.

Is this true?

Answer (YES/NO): NO